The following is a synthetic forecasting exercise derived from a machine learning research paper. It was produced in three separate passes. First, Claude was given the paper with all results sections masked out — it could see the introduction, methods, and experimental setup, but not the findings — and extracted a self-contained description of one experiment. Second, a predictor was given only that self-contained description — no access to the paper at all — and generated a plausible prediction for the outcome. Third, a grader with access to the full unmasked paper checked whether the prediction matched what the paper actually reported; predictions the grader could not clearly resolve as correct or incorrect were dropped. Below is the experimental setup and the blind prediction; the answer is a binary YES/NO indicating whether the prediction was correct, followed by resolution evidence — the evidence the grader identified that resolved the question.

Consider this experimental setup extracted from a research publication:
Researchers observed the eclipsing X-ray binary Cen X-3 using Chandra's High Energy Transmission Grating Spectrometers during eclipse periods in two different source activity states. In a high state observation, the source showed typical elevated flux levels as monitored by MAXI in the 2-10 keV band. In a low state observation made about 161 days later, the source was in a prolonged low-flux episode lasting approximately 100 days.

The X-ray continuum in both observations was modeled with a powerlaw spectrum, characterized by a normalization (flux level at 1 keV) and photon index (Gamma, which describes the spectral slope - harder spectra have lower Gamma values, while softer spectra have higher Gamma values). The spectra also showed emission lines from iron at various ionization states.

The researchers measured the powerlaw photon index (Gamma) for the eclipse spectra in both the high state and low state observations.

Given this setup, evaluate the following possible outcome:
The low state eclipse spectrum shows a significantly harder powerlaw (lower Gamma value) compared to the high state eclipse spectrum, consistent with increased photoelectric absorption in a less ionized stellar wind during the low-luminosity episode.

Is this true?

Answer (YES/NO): NO